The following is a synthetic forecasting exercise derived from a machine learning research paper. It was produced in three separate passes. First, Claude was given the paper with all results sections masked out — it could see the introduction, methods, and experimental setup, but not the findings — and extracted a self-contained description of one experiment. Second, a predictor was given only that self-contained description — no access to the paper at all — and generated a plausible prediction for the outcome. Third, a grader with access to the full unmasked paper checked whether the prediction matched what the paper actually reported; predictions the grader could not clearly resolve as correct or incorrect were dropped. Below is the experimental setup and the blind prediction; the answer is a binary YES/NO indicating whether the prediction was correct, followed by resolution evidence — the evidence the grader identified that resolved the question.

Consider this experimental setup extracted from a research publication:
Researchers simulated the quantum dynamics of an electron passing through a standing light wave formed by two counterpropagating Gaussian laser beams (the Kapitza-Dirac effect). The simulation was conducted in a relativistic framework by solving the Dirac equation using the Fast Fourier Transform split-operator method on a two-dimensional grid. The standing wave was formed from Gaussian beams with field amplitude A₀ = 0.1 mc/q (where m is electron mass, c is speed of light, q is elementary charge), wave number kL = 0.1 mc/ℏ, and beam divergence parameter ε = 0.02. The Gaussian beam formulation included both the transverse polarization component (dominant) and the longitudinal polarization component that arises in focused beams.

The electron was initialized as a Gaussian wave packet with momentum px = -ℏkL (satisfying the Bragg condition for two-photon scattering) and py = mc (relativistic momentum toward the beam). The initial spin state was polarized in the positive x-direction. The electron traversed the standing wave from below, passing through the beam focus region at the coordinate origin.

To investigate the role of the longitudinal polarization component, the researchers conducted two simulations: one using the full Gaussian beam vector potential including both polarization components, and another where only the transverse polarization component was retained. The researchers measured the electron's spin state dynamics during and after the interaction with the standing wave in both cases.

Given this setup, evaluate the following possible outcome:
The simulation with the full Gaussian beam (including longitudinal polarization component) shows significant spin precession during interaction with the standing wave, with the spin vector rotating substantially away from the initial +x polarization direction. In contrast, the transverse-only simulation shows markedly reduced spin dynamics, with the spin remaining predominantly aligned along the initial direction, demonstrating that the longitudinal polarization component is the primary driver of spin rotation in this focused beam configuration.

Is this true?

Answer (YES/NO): NO